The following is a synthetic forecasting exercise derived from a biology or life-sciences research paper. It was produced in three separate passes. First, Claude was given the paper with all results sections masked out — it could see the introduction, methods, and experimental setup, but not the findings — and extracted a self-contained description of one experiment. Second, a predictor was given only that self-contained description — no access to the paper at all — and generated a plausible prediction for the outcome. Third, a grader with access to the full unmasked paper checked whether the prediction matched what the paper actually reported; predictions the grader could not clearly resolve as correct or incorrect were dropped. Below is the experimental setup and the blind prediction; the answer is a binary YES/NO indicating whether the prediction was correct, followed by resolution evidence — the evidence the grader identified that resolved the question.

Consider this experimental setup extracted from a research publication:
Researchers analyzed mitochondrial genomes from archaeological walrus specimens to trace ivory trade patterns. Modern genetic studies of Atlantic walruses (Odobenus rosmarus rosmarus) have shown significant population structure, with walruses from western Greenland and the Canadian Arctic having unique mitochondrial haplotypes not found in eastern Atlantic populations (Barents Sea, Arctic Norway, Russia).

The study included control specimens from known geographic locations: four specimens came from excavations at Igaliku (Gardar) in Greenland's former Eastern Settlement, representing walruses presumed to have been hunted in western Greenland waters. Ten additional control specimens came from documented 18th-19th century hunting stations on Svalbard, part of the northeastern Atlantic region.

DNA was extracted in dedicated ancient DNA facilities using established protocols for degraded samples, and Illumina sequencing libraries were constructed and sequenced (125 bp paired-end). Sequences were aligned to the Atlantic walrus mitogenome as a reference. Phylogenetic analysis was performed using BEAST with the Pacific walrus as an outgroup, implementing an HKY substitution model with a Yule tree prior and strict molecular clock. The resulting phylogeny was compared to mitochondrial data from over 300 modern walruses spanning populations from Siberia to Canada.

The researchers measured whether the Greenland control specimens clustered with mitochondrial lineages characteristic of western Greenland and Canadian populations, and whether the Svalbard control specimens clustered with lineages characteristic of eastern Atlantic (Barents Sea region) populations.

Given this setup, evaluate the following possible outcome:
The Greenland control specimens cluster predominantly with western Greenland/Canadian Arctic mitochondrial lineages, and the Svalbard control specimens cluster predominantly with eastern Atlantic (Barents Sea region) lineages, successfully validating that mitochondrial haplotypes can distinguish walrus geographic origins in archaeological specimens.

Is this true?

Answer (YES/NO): NO